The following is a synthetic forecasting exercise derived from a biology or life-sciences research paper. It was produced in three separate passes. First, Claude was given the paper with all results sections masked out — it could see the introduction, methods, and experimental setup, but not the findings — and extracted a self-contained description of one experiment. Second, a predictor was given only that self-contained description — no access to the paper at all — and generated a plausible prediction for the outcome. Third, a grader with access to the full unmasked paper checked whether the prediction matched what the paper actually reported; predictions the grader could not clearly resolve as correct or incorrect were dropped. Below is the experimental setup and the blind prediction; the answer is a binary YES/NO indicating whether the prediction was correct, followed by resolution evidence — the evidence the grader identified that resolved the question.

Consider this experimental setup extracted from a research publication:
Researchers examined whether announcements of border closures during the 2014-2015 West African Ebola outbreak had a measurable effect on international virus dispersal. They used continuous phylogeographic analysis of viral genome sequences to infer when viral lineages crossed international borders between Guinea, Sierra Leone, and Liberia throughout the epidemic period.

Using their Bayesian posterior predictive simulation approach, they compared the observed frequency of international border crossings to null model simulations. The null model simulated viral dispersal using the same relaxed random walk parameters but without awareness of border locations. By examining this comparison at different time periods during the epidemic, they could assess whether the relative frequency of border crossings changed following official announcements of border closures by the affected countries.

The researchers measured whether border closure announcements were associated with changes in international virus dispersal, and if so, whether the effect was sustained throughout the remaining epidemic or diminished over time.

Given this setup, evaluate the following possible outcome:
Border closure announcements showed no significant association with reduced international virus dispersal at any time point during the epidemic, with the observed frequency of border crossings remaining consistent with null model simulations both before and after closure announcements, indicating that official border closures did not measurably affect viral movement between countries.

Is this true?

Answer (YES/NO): NO